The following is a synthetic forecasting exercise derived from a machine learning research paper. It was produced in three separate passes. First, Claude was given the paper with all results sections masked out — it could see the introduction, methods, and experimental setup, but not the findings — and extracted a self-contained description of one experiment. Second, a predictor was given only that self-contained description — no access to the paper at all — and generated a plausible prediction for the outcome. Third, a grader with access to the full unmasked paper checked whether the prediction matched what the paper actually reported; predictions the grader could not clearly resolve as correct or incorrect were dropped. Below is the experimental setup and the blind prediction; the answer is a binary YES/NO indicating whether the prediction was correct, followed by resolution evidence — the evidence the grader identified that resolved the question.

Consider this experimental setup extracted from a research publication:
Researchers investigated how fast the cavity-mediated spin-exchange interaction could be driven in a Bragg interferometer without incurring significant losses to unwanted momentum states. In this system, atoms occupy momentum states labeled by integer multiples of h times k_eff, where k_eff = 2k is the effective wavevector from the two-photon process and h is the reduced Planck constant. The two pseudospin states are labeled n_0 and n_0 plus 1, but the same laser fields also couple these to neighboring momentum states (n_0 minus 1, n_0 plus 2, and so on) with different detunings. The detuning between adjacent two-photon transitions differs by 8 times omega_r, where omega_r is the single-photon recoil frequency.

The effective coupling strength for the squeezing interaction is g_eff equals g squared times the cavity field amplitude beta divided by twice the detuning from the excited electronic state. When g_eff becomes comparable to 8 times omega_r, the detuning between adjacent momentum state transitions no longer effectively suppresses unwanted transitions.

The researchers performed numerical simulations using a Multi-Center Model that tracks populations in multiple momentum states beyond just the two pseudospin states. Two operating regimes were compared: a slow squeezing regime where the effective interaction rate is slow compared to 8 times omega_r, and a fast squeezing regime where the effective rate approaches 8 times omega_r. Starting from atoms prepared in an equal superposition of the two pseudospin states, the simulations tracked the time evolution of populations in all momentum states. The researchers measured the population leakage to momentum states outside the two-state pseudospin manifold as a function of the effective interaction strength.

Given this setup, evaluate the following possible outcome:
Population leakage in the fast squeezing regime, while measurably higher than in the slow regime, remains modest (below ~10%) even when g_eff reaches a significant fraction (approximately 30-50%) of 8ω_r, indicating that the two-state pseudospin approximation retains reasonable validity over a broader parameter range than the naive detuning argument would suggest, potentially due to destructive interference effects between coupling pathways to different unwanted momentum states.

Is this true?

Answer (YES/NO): NO